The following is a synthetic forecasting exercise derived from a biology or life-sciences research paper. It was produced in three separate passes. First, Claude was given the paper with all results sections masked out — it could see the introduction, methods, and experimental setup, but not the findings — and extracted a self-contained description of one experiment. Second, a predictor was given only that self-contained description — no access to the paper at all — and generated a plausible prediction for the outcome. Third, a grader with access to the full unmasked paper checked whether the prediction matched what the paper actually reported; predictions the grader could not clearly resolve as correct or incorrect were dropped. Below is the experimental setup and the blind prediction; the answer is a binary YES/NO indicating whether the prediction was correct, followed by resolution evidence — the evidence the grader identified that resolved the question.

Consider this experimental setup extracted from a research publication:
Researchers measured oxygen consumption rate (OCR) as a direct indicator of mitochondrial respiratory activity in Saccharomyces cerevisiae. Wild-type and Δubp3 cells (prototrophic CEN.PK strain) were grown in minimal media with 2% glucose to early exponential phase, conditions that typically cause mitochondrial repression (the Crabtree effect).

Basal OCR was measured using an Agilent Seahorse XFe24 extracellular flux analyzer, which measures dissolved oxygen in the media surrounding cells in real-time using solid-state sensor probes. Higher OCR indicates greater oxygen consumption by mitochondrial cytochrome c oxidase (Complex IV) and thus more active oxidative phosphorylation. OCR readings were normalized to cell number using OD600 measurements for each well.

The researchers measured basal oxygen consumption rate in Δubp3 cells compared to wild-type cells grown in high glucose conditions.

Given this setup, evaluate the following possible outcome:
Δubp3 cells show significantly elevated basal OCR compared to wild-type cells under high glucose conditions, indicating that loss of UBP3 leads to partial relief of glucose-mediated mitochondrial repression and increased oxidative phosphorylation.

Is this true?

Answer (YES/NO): YES